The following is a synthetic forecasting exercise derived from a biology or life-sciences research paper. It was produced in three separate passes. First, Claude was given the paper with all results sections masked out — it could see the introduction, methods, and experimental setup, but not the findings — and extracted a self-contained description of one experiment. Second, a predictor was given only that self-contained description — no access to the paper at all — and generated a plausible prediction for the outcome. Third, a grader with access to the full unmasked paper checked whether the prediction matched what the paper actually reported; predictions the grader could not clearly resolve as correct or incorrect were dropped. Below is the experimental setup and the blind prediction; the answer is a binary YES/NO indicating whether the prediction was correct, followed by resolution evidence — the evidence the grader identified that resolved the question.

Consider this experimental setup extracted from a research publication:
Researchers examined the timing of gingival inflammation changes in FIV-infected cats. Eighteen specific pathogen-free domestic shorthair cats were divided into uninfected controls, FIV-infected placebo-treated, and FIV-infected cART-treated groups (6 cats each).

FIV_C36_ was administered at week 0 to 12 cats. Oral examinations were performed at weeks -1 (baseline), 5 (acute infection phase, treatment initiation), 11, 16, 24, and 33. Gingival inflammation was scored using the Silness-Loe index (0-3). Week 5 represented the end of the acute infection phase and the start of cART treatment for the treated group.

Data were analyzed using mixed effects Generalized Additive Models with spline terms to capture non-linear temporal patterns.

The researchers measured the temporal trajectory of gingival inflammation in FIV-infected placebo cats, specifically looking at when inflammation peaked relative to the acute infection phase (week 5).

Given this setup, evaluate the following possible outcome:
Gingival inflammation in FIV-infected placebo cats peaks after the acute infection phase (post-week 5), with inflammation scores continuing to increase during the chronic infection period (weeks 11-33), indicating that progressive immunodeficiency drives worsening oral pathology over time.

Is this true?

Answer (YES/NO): YES